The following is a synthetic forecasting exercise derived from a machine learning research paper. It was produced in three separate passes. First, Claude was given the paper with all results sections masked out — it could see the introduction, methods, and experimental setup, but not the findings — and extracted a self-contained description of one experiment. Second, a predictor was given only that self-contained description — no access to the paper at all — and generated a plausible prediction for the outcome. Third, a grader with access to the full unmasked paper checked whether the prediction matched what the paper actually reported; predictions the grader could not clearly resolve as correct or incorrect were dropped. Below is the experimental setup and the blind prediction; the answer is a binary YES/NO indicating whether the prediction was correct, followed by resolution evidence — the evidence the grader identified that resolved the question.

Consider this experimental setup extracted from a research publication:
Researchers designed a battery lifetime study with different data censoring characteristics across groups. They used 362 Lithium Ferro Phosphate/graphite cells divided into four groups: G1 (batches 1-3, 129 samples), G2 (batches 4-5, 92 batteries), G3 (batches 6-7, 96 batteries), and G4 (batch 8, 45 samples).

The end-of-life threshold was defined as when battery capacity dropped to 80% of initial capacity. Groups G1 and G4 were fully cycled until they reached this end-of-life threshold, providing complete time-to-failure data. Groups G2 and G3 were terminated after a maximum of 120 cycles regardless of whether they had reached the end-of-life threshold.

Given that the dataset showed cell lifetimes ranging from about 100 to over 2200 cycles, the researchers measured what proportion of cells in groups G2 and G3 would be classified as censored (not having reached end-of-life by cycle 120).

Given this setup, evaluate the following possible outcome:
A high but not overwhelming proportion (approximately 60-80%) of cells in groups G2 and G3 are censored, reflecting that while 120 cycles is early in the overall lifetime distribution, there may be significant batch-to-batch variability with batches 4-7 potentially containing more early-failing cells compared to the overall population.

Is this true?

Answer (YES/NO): NO